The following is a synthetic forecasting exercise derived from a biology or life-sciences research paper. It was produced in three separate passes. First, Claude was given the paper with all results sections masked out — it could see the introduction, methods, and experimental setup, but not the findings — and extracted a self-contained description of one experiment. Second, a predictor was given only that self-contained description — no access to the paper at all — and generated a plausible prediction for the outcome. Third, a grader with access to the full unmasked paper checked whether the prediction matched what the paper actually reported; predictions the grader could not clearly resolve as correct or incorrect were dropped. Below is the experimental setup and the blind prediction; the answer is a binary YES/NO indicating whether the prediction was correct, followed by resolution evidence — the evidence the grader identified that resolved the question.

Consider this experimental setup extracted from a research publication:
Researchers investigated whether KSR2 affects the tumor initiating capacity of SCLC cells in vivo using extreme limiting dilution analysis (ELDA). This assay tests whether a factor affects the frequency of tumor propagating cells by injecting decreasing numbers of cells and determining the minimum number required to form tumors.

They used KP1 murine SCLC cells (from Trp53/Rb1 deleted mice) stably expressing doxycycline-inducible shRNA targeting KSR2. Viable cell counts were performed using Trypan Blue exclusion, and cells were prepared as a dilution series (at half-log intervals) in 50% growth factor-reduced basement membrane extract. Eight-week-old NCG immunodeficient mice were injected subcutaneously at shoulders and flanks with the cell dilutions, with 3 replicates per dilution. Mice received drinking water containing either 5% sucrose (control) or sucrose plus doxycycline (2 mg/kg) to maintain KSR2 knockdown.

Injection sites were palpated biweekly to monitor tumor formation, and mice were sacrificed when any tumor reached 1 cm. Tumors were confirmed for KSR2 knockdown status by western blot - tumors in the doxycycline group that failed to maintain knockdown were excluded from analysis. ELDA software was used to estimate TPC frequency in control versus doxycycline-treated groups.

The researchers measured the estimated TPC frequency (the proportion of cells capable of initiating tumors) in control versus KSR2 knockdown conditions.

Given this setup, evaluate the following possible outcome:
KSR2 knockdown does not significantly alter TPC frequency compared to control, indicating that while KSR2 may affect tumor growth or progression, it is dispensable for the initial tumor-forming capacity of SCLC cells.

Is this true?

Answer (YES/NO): NO